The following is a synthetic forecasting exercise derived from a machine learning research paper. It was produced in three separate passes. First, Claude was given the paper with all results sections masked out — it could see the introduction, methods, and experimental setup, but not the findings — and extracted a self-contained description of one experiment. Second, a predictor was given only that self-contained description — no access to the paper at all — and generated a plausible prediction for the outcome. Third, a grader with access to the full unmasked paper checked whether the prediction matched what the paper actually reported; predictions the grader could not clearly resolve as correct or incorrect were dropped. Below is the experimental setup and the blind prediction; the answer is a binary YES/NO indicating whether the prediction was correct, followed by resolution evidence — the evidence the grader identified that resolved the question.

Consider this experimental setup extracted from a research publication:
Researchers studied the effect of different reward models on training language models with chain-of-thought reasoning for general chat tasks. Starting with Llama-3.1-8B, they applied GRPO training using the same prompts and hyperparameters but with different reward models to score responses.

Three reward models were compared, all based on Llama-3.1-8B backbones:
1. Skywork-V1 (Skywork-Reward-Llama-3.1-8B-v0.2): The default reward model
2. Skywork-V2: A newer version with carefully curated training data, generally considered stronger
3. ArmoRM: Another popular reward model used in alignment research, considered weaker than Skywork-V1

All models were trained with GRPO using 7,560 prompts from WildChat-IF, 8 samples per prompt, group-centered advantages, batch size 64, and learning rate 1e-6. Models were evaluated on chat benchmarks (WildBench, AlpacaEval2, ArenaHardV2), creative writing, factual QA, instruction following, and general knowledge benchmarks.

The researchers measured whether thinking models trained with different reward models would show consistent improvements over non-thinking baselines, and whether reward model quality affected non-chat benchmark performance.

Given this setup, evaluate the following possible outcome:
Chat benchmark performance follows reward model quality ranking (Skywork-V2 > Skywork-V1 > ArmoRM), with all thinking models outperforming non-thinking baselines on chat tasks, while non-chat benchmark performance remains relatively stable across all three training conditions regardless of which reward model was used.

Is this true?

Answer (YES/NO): NO